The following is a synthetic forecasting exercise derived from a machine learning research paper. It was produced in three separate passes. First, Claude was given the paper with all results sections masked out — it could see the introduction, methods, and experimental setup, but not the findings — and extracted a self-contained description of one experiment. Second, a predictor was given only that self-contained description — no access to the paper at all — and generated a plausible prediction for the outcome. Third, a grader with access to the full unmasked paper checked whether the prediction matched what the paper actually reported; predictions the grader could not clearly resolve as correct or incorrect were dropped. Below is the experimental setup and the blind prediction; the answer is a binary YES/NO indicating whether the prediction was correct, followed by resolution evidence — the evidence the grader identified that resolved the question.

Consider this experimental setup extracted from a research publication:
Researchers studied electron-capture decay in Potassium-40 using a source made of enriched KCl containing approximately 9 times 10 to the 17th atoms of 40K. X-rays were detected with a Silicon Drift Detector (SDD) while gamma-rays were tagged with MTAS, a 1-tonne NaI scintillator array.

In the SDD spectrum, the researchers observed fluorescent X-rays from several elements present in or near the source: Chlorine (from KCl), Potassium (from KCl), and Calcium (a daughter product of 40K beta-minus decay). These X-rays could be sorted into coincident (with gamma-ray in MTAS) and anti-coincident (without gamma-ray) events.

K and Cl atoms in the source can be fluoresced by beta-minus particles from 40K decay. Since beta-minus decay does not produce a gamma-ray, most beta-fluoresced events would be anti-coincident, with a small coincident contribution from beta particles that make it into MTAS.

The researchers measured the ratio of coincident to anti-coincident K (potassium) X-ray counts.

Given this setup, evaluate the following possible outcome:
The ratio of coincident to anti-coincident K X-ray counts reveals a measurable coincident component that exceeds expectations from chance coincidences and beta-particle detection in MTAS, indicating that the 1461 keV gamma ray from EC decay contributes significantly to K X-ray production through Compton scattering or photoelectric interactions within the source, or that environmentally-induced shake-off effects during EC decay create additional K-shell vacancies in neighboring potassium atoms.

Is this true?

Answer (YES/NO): NO